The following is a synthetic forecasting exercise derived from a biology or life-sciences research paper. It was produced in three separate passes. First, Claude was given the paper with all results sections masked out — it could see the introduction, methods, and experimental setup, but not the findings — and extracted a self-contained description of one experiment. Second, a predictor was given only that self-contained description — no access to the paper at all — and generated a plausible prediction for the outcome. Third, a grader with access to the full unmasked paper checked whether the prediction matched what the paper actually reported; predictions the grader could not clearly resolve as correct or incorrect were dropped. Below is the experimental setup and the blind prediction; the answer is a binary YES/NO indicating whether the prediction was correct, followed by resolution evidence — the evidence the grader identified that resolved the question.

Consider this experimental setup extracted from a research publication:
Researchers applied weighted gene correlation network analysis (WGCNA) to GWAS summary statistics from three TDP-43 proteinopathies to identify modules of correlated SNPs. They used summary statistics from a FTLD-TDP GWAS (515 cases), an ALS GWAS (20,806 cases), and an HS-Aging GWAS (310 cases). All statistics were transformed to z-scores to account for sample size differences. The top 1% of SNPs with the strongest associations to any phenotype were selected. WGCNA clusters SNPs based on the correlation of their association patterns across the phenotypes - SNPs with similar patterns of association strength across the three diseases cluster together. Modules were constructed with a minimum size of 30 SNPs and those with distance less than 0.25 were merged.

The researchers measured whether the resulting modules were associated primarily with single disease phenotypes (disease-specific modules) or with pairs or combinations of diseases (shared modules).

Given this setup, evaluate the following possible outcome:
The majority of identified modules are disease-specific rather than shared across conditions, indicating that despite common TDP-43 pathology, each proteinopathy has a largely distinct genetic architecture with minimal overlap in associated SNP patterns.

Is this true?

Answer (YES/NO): YES